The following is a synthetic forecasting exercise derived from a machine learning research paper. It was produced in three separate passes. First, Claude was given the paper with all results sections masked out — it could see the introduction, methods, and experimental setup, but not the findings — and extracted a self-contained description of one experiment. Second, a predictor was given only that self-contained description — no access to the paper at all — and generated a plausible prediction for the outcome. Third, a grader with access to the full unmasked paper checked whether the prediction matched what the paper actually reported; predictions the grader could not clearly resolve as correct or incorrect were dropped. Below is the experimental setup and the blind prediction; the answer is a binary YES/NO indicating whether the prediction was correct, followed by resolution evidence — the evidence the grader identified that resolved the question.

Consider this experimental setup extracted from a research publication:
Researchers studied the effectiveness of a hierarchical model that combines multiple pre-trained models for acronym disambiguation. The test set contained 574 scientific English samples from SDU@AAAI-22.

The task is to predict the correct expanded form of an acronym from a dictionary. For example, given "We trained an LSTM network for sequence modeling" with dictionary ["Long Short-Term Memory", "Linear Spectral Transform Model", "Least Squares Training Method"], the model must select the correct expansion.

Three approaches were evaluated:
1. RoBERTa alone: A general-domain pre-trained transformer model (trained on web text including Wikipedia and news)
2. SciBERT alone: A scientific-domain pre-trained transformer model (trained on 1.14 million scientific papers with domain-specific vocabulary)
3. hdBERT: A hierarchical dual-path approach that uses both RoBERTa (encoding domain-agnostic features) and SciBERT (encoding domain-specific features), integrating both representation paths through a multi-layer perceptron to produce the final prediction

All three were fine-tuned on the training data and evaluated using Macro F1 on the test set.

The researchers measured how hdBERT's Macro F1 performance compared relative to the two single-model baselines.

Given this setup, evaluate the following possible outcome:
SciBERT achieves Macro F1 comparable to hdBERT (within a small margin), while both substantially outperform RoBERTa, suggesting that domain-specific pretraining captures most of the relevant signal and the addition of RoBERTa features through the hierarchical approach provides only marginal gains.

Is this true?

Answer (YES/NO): NO